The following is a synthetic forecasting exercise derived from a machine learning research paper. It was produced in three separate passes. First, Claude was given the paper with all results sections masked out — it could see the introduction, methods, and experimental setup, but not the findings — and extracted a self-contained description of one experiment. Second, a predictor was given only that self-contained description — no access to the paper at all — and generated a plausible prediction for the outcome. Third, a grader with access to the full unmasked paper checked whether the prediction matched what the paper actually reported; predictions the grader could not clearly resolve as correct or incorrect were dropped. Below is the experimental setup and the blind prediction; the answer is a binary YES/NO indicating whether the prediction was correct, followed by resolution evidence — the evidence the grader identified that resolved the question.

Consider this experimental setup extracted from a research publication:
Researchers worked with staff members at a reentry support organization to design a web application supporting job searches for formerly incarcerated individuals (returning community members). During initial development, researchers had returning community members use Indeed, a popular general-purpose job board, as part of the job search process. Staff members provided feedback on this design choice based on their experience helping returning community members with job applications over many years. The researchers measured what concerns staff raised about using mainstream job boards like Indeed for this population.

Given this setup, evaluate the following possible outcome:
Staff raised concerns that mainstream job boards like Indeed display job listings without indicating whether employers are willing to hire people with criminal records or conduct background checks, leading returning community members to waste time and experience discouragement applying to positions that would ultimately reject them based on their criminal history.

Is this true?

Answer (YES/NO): YES